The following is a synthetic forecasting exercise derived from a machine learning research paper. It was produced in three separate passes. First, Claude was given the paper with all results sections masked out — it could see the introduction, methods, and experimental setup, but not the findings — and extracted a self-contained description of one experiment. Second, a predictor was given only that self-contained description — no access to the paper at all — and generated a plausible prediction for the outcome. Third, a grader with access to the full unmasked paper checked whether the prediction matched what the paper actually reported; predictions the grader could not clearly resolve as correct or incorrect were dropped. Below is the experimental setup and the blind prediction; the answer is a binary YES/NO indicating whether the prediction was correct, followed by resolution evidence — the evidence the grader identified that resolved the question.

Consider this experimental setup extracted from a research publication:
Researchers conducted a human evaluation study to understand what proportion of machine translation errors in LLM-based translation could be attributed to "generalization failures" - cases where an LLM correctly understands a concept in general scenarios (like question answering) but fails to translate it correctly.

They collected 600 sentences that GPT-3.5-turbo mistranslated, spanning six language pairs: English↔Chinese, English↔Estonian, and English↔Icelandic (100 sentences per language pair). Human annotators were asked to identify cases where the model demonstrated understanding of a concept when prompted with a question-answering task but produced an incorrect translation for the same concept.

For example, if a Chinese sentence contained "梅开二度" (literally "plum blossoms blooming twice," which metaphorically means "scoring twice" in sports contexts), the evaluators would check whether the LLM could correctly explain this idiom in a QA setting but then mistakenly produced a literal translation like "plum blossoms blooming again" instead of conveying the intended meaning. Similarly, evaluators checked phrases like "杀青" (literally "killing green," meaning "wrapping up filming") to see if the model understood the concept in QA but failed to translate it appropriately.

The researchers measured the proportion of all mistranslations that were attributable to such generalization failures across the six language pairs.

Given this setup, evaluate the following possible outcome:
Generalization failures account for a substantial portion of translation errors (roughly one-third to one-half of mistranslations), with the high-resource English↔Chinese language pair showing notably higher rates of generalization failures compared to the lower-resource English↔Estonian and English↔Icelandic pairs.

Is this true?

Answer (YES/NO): NO